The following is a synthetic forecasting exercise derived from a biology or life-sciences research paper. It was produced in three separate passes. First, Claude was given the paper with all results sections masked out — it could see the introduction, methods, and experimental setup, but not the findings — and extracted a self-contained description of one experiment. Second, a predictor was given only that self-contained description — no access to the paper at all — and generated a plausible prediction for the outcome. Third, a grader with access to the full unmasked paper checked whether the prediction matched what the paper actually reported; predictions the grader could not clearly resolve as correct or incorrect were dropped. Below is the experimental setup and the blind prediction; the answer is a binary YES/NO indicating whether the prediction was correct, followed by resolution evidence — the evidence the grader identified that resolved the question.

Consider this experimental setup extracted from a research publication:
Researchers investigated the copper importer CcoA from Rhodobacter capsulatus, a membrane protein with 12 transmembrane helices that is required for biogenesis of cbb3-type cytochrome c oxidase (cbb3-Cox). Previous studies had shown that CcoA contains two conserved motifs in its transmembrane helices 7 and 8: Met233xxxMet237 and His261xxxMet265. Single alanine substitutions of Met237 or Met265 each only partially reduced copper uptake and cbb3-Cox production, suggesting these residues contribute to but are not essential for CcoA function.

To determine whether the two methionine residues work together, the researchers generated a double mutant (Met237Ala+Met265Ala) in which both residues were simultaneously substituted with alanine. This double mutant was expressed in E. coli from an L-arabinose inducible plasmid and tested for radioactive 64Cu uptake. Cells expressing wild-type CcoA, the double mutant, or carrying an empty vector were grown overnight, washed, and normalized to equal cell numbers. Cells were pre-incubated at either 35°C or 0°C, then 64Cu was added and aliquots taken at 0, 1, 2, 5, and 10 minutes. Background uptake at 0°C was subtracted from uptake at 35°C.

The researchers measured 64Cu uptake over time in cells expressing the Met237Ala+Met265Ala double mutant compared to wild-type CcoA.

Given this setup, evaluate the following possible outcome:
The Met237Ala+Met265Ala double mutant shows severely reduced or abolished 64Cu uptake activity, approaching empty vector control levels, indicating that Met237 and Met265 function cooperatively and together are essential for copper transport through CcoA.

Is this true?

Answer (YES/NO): YES